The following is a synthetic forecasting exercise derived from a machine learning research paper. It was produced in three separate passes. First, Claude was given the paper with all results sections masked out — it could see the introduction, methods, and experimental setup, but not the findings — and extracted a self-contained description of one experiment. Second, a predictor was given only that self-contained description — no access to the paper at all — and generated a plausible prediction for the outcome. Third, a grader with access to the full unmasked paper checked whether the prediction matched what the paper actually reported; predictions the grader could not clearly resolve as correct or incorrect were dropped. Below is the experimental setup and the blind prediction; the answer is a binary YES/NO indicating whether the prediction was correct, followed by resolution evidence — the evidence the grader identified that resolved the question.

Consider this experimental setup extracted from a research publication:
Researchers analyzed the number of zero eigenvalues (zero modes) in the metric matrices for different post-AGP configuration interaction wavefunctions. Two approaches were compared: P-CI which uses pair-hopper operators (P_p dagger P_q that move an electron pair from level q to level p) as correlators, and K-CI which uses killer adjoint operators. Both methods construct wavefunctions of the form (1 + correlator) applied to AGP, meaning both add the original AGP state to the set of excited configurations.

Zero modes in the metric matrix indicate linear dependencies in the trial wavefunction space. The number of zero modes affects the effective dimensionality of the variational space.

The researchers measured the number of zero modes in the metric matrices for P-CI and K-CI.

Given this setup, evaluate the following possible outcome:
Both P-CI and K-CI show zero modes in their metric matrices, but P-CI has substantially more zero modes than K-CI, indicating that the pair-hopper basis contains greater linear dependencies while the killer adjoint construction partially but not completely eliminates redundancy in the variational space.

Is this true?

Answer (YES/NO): NO